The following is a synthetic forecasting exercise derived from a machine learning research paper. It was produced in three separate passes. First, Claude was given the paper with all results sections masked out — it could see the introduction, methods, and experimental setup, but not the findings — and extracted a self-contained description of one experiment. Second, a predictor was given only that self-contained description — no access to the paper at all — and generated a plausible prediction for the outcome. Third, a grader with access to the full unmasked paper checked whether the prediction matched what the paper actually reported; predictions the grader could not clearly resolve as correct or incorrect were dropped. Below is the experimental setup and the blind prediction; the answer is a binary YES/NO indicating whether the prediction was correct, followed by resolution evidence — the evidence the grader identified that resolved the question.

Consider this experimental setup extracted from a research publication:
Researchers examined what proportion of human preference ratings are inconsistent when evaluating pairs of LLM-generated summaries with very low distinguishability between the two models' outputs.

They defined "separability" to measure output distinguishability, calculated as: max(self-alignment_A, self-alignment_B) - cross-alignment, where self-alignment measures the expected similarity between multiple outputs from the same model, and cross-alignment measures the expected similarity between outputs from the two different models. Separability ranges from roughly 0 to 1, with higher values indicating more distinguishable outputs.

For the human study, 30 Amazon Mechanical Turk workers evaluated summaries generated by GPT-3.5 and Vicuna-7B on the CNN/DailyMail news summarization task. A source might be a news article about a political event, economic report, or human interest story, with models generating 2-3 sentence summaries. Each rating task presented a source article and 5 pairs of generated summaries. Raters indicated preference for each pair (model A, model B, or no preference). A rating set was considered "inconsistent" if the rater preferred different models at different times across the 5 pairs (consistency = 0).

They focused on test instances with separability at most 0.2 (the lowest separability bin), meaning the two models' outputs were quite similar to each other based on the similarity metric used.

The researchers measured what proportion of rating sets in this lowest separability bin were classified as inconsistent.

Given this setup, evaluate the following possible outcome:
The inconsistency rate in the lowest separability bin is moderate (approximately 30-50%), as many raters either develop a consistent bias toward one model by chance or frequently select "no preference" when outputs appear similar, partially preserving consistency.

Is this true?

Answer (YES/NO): NO